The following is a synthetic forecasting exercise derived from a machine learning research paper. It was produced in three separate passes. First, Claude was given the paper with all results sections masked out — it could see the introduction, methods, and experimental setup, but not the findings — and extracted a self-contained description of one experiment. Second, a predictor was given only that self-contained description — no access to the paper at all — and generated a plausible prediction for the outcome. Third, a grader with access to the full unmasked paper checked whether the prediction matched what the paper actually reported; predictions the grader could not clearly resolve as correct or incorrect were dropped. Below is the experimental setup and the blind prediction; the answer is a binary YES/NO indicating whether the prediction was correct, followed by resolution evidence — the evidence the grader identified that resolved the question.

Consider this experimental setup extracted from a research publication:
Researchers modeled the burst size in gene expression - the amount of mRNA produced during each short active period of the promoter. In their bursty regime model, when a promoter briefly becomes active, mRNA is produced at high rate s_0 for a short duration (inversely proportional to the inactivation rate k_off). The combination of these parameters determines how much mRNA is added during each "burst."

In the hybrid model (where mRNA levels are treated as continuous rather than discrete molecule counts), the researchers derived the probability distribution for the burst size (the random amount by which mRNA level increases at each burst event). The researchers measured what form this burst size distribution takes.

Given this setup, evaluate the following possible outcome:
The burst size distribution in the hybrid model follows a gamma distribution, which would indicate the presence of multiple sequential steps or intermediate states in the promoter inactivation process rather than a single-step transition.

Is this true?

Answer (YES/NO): NO